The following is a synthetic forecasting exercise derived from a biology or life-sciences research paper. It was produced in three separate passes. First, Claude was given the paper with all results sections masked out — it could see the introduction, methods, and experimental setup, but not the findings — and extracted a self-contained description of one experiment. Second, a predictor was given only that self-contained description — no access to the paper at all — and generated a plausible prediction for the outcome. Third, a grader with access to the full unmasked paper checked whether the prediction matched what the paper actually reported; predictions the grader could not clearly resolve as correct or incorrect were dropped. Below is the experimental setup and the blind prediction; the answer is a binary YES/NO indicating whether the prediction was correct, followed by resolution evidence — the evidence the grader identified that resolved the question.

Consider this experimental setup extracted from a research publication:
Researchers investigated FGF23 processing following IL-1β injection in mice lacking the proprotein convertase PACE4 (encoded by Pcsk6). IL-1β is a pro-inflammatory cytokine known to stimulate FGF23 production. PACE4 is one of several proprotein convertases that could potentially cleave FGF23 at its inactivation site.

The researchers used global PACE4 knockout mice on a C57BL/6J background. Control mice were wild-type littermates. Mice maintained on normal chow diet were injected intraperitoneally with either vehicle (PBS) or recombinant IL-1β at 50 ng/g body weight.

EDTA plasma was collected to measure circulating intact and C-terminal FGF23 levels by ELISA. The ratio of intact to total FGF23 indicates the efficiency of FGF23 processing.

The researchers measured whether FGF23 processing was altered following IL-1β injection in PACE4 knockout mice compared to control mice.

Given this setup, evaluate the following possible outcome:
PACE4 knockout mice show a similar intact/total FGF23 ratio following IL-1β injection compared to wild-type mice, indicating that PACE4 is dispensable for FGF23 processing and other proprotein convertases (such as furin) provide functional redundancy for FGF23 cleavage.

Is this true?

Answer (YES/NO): YES